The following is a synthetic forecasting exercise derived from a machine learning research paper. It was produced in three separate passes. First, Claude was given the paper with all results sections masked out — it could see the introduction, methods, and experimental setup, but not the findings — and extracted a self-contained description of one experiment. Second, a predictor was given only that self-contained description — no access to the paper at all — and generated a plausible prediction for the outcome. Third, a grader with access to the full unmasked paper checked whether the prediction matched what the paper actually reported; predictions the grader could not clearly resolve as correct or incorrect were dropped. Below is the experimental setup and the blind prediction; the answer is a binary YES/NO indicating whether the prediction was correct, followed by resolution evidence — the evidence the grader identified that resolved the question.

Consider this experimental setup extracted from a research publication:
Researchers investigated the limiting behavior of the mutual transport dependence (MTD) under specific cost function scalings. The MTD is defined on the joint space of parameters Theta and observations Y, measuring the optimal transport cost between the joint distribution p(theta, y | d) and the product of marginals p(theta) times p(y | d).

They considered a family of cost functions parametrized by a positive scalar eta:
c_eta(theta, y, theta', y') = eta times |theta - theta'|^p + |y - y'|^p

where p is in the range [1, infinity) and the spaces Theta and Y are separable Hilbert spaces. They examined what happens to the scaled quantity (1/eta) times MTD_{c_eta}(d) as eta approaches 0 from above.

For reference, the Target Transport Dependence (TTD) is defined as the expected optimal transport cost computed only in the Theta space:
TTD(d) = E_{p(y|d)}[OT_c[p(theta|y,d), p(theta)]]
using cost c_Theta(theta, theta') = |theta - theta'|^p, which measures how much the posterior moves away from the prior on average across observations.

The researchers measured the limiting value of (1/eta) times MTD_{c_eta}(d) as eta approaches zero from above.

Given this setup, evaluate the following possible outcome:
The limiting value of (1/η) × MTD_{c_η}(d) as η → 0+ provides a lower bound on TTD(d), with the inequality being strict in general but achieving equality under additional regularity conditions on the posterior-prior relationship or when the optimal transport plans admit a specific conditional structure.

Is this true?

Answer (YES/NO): NO